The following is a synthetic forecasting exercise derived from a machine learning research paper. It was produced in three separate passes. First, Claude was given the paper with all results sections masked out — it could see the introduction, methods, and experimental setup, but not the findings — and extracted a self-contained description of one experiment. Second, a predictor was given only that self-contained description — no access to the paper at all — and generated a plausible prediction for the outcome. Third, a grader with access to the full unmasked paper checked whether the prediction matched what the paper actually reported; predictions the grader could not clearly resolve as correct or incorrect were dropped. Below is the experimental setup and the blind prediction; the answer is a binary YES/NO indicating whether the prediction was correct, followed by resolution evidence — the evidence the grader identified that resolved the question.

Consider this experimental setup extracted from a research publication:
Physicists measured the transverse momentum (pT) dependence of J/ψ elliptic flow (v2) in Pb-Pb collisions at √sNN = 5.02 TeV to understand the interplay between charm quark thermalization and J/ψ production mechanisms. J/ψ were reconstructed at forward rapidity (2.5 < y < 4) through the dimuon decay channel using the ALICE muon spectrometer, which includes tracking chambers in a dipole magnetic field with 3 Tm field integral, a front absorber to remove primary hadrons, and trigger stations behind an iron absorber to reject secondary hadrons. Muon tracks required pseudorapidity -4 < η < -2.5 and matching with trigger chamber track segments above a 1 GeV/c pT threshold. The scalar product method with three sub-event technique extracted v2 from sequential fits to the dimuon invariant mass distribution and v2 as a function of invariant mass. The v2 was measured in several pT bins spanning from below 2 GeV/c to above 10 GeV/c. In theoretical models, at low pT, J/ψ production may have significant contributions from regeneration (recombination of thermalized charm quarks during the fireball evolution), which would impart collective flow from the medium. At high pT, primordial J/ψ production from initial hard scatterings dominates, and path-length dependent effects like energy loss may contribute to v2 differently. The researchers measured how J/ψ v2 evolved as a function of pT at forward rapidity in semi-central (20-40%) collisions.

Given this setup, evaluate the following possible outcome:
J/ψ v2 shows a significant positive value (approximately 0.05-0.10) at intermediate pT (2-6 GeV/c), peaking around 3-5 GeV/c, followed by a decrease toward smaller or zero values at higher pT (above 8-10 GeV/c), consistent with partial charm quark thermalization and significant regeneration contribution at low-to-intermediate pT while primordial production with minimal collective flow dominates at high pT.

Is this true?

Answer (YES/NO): NO